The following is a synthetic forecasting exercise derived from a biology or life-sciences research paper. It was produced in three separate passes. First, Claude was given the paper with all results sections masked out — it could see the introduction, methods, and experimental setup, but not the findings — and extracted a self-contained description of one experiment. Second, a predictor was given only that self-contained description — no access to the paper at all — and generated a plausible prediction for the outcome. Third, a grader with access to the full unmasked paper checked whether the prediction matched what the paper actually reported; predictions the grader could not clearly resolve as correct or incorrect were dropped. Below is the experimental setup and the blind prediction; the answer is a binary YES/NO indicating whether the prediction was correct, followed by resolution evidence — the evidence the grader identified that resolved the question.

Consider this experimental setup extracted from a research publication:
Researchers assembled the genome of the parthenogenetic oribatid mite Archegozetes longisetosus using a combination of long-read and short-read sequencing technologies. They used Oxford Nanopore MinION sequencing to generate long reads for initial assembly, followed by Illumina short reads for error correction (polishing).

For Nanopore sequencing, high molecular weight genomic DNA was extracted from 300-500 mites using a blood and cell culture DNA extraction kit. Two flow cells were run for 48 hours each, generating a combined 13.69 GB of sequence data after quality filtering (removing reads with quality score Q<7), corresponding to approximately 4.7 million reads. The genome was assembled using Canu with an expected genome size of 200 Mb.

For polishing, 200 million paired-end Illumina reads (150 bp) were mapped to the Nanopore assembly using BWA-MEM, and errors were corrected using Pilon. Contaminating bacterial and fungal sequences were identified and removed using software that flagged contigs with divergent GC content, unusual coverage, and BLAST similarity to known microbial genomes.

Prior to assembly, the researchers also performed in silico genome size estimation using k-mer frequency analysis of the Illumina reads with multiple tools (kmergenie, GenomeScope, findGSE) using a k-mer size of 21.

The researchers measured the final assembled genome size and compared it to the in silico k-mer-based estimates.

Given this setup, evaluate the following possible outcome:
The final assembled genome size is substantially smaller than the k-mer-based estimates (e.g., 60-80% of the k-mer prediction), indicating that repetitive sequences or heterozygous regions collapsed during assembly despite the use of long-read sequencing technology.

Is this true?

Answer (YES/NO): NO